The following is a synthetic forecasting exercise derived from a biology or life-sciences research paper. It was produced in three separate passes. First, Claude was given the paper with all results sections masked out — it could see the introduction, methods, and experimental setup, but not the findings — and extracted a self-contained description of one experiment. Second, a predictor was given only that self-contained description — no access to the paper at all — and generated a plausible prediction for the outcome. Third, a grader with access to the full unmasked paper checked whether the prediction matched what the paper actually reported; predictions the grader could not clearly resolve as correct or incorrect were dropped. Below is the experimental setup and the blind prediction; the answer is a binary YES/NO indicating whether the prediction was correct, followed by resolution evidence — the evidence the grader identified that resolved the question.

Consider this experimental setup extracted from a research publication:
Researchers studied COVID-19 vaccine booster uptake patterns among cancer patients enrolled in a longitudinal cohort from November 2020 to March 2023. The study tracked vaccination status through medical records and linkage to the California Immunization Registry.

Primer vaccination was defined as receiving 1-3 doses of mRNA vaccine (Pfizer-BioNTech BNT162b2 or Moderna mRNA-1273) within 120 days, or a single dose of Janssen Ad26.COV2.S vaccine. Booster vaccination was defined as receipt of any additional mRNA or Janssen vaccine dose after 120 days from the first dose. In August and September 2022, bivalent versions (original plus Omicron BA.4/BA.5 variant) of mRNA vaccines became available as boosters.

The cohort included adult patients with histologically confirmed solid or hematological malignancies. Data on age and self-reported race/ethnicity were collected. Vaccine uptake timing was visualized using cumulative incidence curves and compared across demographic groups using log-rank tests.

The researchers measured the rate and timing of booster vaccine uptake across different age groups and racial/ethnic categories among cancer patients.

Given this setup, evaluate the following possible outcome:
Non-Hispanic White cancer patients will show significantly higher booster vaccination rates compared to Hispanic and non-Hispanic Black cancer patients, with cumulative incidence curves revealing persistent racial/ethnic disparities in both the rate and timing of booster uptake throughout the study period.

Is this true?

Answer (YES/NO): YES